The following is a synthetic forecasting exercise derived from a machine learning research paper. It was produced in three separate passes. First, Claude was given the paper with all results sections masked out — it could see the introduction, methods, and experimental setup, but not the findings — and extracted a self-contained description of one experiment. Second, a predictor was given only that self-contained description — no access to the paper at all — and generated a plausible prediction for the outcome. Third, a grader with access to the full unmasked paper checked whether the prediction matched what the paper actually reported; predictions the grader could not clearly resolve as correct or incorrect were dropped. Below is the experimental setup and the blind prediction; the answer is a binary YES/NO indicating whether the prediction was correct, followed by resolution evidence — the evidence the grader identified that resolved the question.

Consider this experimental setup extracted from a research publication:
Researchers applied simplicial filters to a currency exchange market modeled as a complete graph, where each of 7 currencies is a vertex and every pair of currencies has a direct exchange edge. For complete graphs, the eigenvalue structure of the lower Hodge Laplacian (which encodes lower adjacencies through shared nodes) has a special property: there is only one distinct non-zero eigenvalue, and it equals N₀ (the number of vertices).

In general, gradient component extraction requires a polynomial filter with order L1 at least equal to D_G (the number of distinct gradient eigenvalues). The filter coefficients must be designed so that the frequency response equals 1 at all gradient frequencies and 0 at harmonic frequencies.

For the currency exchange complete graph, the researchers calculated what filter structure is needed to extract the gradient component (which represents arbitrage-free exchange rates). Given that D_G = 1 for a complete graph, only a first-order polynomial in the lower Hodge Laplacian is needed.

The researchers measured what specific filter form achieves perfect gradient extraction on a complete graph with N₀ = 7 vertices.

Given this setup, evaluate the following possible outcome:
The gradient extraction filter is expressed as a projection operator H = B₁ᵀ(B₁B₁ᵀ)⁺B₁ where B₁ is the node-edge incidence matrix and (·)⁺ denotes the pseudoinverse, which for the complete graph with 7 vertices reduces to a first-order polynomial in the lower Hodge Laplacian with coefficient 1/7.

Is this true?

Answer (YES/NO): YES